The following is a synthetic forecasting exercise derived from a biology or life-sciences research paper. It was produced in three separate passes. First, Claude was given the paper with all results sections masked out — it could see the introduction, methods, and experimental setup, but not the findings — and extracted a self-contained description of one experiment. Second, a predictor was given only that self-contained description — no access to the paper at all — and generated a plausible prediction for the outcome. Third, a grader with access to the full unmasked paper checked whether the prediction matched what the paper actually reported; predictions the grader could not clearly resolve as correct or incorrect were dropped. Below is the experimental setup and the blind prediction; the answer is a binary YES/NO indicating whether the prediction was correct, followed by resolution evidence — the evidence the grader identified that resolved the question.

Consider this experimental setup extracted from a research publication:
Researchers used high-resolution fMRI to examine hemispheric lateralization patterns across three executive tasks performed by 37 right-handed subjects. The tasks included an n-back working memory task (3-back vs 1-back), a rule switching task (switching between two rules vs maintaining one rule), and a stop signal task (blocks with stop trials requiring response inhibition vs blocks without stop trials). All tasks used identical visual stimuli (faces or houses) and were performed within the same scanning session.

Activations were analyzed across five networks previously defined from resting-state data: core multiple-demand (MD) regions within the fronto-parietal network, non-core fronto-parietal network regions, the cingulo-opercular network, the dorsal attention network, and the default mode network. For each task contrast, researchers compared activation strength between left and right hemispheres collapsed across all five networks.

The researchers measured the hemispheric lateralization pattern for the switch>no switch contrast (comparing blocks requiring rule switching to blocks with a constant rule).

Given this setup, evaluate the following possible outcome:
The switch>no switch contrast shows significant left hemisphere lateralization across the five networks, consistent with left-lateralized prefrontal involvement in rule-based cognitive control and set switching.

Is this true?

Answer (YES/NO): YES